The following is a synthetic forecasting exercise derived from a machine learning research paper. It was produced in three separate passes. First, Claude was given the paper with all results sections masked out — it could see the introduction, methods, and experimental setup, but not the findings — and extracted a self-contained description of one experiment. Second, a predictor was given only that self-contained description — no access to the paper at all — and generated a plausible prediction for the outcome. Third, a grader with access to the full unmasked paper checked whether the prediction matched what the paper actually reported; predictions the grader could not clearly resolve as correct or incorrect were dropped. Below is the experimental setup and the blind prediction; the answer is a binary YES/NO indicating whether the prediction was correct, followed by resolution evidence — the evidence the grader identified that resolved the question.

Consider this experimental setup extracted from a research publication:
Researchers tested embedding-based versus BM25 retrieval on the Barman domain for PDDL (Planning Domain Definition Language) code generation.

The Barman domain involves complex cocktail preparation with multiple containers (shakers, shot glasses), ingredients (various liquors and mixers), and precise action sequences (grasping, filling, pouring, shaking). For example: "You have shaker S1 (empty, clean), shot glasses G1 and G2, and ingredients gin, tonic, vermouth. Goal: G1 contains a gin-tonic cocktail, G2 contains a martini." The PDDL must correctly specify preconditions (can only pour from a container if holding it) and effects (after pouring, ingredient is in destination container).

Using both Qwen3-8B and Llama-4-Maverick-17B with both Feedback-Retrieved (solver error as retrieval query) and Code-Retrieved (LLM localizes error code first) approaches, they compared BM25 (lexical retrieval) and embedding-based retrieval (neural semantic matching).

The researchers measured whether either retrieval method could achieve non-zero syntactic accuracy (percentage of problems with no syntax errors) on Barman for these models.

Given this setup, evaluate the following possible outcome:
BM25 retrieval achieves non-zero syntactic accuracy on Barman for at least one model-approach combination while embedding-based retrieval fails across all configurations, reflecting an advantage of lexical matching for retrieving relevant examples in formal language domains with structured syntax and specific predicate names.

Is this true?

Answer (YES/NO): NO